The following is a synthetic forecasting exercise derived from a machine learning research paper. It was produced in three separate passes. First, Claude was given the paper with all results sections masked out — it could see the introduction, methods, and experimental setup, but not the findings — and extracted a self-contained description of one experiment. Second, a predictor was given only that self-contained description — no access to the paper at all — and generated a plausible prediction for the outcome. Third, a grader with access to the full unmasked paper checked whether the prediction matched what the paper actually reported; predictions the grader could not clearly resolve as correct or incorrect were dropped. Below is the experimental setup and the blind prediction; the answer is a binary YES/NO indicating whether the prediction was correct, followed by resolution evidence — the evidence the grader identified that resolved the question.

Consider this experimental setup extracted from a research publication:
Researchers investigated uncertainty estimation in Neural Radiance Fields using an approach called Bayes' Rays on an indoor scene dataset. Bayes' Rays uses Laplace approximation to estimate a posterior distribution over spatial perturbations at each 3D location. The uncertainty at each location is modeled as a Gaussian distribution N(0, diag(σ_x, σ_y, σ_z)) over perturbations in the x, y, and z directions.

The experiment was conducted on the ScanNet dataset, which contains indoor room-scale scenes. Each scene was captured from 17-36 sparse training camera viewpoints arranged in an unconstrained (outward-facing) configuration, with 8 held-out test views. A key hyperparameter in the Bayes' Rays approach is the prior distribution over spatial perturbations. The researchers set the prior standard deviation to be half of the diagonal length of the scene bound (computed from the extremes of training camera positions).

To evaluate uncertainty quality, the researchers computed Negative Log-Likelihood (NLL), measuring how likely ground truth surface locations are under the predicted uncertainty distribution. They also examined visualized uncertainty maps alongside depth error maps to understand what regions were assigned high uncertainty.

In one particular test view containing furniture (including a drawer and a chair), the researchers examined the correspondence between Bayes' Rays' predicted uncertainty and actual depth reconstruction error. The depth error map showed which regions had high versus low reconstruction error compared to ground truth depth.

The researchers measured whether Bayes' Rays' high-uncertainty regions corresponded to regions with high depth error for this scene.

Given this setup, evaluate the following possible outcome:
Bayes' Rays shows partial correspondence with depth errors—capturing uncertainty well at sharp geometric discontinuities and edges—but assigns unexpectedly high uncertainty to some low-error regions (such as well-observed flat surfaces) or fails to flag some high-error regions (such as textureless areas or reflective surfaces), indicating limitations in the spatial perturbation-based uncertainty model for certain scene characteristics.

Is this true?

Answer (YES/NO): NO